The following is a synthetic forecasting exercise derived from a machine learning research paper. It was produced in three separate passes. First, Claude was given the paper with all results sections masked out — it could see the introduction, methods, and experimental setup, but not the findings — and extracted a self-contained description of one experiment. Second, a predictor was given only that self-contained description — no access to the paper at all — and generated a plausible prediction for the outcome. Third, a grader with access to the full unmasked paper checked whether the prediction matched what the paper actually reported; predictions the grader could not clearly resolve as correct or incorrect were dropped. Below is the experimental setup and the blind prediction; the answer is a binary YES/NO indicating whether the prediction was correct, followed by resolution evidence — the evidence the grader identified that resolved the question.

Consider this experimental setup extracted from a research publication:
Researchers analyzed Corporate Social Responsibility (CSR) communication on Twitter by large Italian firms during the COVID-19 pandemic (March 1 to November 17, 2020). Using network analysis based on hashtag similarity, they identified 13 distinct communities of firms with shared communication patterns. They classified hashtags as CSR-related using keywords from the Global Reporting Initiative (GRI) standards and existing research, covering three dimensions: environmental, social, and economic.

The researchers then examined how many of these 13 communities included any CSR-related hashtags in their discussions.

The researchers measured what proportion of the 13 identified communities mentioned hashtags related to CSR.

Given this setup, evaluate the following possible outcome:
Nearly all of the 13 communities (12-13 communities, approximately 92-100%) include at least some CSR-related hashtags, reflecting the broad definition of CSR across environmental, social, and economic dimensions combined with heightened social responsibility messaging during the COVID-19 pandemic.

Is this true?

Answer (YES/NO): NO